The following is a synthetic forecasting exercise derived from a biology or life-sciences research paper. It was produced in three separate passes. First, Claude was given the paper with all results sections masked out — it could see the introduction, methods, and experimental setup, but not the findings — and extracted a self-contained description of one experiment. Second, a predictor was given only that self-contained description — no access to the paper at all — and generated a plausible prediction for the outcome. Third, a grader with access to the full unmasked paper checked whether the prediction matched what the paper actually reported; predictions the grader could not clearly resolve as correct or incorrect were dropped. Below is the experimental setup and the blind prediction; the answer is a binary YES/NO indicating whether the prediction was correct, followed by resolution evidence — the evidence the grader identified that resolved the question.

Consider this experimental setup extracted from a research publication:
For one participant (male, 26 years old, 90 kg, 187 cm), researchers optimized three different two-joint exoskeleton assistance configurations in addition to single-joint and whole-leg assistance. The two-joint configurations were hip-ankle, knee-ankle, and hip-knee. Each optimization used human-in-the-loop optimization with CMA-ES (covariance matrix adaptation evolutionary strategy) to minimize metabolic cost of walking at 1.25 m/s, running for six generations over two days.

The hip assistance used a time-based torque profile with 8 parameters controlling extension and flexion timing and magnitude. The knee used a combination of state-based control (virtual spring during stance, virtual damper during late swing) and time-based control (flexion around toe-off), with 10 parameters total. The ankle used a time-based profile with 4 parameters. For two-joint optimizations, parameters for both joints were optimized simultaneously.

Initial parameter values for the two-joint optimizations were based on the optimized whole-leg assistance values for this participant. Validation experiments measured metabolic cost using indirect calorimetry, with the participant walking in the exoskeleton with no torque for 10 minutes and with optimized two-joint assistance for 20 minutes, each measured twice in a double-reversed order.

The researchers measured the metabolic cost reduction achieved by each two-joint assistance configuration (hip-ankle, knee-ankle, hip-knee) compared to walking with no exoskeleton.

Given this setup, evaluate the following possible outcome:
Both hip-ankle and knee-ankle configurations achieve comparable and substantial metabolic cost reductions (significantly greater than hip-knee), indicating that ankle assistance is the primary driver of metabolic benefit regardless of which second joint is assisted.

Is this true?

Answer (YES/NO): NO